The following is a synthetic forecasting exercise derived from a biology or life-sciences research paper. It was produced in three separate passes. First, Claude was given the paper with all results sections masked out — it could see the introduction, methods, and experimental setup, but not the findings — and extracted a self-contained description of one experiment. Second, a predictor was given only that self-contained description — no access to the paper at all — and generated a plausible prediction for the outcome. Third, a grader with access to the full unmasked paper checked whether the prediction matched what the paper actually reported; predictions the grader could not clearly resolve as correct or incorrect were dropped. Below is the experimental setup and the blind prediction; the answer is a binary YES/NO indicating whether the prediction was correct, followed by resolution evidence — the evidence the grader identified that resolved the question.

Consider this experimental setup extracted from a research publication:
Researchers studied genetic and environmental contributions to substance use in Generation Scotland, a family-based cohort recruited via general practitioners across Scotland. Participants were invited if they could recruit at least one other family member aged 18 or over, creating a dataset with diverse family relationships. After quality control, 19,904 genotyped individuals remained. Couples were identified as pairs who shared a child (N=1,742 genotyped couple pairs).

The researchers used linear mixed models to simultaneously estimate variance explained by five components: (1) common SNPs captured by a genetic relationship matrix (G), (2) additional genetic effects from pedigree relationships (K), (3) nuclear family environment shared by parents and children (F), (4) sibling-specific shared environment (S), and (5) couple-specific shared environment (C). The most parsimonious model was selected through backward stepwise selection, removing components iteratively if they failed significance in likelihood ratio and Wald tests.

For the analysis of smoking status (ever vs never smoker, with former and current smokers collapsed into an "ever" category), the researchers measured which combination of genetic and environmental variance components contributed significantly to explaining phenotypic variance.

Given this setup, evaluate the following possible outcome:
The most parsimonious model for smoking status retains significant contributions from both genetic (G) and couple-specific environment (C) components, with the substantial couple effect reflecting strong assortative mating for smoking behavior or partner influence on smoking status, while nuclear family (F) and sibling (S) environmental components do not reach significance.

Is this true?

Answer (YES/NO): NO